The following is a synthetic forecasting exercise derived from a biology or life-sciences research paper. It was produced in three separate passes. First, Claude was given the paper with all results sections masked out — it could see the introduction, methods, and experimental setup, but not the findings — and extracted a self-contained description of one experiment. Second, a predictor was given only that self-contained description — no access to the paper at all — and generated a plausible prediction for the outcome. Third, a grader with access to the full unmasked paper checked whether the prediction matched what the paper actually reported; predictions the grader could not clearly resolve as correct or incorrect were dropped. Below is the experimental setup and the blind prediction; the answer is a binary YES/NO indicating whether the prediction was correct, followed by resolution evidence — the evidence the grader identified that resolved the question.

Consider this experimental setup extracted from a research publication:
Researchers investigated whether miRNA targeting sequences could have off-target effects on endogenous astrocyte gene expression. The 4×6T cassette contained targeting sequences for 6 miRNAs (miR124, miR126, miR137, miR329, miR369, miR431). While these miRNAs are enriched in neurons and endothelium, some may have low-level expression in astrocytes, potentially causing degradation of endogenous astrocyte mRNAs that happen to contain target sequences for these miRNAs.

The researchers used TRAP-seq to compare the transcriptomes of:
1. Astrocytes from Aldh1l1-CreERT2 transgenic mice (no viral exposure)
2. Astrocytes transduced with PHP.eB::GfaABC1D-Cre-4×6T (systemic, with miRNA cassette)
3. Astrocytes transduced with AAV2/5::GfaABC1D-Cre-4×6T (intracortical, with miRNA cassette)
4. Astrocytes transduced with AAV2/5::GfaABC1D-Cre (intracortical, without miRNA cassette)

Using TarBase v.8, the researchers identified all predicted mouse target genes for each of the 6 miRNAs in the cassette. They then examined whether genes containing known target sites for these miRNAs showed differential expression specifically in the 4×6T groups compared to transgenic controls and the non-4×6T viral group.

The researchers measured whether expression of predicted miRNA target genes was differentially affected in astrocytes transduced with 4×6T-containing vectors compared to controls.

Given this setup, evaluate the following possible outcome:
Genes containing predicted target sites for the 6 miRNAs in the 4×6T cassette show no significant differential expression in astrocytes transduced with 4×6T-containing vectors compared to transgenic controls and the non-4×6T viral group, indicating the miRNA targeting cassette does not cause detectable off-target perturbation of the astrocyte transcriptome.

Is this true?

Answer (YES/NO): NO